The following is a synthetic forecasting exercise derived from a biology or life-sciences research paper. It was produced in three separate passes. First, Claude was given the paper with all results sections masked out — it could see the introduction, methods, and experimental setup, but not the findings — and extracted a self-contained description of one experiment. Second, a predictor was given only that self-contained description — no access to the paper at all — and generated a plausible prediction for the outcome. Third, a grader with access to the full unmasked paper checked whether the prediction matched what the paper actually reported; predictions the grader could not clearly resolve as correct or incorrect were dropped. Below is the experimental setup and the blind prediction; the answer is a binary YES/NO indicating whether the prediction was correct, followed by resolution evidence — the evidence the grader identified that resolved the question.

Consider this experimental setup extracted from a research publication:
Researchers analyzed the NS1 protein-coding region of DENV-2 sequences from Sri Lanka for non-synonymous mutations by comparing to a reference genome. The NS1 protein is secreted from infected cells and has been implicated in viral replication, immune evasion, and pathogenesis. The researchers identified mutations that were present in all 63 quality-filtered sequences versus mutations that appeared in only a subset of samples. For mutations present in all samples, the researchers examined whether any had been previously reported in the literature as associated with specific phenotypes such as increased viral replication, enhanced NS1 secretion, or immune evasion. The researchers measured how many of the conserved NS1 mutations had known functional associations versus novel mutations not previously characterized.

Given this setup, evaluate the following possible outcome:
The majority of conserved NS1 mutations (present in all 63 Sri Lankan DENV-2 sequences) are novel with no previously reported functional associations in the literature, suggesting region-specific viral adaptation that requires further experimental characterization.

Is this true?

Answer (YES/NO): NO